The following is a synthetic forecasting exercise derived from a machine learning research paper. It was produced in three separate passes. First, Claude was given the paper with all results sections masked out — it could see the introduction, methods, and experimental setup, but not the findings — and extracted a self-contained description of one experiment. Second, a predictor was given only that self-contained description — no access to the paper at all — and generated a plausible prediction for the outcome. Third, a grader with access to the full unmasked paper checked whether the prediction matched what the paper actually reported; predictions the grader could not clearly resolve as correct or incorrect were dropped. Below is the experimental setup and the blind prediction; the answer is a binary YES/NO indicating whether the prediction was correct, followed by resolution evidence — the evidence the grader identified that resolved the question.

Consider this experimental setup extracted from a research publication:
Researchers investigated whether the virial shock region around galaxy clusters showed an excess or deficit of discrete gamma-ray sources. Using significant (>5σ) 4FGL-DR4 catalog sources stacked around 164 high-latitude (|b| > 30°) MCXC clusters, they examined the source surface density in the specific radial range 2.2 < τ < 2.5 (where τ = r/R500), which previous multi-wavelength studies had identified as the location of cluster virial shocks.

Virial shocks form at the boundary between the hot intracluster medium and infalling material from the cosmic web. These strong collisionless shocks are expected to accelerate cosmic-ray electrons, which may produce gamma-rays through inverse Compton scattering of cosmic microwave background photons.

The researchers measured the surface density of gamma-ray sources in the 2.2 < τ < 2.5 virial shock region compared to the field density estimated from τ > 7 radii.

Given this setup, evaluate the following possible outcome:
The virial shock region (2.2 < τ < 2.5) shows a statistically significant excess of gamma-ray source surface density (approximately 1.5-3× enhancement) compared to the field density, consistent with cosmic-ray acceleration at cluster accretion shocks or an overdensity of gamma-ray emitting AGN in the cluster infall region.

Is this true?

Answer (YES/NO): NO